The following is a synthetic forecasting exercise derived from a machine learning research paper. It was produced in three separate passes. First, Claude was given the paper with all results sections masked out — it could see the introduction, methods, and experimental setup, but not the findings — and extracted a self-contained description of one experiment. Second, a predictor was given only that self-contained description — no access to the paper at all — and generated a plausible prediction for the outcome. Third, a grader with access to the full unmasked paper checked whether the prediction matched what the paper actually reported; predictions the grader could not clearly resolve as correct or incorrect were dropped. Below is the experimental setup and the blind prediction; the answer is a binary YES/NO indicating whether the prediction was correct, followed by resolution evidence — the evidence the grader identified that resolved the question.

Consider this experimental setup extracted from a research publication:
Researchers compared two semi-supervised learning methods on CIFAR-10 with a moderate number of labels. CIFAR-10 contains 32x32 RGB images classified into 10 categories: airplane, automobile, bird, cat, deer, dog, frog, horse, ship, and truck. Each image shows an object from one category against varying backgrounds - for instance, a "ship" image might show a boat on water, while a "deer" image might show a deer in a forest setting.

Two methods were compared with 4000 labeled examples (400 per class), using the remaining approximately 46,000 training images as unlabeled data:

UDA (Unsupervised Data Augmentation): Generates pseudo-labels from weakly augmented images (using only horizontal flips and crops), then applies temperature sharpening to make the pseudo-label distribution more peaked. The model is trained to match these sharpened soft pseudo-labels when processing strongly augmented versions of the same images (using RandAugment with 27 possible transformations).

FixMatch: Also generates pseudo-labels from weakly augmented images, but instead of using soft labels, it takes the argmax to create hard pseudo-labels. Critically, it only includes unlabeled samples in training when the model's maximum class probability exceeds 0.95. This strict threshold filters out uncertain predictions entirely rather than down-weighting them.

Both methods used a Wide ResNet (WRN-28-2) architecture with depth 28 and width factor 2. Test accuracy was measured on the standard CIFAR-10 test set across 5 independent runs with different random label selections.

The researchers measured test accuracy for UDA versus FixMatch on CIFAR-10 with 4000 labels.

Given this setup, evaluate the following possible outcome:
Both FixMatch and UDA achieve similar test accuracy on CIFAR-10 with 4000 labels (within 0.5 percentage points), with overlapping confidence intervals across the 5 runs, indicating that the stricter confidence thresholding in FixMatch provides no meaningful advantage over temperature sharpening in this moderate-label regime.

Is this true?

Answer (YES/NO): NO